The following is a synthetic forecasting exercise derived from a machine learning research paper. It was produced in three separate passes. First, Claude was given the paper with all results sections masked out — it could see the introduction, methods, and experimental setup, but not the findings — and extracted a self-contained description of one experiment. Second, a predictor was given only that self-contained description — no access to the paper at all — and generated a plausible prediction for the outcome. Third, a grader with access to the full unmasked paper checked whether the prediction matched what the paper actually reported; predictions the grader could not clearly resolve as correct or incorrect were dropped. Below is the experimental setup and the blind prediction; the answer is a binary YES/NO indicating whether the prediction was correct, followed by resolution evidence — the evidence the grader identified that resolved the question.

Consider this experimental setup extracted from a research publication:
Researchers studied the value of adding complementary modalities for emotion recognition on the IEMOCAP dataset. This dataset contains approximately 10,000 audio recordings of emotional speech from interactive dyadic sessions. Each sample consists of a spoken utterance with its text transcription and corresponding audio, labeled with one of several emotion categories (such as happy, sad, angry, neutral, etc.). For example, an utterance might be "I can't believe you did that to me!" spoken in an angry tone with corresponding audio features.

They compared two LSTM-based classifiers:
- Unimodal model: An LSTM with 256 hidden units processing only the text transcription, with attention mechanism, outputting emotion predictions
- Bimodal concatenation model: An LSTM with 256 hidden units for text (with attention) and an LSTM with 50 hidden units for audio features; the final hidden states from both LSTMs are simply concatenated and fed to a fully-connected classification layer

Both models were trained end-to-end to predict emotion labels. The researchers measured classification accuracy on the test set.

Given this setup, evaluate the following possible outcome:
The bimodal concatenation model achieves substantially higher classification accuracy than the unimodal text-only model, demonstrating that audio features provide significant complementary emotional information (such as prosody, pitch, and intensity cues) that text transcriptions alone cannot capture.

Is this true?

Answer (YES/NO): YES